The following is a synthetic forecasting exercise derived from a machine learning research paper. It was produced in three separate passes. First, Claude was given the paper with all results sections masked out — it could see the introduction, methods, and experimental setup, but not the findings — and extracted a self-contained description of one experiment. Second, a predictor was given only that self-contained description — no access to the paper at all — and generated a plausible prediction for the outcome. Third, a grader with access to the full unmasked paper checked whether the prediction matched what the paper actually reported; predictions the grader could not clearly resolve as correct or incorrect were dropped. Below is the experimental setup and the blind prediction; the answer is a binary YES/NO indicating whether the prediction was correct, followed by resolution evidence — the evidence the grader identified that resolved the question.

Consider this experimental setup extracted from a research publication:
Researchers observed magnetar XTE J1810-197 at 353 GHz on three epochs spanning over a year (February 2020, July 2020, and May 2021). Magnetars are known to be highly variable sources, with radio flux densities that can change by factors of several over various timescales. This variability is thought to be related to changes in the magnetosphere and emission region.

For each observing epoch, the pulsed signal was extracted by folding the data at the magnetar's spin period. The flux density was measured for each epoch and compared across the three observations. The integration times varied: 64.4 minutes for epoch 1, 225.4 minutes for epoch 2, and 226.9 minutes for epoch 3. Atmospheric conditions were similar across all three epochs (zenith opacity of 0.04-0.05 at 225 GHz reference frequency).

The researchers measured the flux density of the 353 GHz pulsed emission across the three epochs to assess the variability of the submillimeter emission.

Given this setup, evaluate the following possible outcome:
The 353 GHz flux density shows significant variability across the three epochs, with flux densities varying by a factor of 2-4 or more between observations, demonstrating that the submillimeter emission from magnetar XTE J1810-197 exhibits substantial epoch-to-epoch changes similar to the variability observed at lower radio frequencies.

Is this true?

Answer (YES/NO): YES